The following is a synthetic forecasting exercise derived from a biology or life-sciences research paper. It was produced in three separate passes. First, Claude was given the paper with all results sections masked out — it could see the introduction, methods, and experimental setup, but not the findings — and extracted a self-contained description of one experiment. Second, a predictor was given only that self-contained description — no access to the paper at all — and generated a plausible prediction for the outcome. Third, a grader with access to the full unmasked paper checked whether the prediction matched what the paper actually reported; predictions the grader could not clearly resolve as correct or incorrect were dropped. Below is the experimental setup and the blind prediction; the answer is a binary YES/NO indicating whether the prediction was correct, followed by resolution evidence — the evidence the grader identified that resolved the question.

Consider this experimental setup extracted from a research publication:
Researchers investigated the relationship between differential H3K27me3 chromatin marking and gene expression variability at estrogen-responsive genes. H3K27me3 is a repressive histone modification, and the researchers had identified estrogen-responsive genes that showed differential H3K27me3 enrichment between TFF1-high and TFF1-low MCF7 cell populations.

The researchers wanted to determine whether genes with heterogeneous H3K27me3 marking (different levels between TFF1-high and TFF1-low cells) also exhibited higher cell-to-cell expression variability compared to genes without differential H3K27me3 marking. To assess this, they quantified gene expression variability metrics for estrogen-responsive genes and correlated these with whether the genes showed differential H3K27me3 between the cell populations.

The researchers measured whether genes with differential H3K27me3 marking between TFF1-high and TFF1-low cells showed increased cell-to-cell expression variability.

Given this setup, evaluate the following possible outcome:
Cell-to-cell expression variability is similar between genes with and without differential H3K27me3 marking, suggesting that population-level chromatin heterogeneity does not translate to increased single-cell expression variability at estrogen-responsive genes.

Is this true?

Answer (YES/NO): NO